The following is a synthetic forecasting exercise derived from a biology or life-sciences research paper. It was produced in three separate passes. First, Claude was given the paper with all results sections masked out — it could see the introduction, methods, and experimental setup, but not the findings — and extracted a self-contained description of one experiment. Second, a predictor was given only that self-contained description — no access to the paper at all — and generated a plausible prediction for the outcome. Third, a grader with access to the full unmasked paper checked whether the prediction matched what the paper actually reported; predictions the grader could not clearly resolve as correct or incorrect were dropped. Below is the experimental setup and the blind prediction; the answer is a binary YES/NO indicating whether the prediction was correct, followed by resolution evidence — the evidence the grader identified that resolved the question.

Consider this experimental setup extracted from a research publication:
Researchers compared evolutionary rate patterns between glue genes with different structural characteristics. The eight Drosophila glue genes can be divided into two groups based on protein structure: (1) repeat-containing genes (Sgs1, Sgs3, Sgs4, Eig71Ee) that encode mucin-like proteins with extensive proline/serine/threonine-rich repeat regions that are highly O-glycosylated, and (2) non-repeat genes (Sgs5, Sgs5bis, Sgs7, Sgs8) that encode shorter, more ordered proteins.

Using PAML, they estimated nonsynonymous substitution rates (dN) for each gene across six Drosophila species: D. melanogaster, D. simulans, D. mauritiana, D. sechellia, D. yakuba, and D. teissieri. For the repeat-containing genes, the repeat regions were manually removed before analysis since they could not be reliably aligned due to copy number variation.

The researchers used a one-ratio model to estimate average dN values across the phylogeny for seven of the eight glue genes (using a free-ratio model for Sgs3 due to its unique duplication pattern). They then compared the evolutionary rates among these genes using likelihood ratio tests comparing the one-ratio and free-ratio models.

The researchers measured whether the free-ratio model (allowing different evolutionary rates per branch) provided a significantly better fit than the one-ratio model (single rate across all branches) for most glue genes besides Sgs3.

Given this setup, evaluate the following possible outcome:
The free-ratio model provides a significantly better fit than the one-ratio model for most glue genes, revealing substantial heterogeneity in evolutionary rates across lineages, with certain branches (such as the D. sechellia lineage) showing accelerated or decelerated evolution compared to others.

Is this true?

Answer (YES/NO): NO